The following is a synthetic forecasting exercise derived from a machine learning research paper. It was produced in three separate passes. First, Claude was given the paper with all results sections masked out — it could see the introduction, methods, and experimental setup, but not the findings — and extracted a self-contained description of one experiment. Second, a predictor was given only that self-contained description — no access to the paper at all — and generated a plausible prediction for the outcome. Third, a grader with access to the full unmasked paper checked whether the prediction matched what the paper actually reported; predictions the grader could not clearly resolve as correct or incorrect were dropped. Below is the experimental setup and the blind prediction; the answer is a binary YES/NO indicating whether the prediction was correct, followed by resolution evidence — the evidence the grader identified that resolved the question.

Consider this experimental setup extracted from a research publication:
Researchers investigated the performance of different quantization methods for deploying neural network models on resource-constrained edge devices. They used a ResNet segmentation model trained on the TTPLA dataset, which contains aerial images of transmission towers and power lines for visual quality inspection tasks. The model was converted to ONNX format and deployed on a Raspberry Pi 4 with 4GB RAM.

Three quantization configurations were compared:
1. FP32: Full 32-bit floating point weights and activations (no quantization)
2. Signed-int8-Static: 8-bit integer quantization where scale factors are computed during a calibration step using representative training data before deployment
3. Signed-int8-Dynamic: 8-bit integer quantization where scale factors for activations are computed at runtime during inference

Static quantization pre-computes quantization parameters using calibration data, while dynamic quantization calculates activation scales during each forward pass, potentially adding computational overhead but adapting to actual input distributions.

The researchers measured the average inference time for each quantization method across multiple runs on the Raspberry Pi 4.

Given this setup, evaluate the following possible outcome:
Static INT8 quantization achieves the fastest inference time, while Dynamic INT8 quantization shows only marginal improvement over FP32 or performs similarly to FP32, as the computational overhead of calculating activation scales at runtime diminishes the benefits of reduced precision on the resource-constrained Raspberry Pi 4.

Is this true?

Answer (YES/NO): NO